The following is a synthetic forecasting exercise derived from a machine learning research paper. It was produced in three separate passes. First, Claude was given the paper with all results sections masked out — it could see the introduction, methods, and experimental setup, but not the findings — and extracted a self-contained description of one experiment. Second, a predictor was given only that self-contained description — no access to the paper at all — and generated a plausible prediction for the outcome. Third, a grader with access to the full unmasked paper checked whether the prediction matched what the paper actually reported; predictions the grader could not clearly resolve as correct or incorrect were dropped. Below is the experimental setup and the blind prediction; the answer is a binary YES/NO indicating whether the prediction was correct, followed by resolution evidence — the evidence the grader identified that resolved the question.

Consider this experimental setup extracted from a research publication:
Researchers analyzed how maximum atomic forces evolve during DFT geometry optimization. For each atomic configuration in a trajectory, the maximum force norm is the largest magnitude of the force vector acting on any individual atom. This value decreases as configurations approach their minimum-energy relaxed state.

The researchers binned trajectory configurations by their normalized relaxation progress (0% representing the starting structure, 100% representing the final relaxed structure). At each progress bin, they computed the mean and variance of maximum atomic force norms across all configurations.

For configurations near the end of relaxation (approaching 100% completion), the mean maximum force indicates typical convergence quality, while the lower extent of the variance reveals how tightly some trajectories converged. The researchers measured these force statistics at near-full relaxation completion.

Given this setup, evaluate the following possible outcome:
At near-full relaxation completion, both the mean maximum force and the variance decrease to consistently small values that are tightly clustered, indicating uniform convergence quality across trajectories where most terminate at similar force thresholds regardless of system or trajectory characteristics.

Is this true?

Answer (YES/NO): NO